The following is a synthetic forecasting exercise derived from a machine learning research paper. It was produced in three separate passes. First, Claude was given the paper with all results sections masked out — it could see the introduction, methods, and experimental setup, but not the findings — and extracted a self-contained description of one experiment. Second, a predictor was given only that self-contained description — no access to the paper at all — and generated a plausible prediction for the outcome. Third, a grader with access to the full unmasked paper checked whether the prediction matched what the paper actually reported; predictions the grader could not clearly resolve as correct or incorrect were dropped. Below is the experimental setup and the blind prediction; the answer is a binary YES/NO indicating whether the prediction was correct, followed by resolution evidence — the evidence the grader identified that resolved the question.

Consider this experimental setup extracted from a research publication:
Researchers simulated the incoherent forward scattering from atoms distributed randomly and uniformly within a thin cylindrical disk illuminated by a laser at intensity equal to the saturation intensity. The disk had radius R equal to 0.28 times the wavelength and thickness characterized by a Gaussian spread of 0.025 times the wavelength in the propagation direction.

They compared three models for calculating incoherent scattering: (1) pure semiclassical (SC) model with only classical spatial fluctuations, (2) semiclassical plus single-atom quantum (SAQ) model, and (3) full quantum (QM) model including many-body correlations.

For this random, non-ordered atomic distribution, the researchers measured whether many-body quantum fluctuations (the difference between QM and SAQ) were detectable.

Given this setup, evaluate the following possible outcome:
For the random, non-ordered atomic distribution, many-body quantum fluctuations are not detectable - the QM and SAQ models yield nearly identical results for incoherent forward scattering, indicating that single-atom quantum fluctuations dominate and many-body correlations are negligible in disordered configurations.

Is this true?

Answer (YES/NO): NO